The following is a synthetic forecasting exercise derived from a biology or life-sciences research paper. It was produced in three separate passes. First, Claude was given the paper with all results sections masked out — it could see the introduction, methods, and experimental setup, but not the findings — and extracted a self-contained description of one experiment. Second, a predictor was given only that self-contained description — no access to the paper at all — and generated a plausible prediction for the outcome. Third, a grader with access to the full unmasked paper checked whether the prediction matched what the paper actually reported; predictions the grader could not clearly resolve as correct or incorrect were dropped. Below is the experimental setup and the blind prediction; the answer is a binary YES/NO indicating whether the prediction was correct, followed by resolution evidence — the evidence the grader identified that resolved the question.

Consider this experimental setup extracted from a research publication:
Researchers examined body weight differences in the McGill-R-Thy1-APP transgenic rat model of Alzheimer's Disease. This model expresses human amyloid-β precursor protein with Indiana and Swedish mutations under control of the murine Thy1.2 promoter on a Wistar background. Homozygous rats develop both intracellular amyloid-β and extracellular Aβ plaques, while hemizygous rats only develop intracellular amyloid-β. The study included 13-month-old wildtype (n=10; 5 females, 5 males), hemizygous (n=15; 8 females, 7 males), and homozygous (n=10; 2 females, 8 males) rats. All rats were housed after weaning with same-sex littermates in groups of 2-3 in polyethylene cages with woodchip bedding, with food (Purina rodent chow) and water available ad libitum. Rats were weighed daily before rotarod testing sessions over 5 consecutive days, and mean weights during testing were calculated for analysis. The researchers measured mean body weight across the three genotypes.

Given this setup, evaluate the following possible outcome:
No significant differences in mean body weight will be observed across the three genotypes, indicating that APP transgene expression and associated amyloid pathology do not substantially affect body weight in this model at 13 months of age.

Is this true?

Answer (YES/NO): YES